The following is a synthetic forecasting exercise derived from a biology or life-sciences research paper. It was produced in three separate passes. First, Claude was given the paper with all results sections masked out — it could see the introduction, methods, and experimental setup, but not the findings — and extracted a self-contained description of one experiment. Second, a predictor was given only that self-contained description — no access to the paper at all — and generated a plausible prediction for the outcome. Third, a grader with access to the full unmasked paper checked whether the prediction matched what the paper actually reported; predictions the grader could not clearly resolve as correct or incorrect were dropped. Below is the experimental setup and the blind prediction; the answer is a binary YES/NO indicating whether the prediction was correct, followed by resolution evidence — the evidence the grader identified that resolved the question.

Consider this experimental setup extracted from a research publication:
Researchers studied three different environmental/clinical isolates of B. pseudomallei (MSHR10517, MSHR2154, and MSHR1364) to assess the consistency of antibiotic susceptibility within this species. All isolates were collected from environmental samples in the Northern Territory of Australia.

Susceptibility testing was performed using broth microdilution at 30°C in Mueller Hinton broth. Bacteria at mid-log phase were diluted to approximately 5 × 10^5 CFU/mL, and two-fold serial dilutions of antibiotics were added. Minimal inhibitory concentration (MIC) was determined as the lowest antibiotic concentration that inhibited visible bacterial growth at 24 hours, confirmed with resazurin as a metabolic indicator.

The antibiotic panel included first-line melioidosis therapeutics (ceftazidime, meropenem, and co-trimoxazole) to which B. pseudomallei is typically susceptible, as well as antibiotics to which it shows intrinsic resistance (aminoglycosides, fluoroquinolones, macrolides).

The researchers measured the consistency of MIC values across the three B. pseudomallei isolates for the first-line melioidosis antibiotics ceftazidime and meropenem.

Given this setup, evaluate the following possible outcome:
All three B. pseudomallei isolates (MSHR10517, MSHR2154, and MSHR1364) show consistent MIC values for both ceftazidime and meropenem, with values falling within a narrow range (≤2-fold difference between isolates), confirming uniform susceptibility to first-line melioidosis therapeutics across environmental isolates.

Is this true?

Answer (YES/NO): NO